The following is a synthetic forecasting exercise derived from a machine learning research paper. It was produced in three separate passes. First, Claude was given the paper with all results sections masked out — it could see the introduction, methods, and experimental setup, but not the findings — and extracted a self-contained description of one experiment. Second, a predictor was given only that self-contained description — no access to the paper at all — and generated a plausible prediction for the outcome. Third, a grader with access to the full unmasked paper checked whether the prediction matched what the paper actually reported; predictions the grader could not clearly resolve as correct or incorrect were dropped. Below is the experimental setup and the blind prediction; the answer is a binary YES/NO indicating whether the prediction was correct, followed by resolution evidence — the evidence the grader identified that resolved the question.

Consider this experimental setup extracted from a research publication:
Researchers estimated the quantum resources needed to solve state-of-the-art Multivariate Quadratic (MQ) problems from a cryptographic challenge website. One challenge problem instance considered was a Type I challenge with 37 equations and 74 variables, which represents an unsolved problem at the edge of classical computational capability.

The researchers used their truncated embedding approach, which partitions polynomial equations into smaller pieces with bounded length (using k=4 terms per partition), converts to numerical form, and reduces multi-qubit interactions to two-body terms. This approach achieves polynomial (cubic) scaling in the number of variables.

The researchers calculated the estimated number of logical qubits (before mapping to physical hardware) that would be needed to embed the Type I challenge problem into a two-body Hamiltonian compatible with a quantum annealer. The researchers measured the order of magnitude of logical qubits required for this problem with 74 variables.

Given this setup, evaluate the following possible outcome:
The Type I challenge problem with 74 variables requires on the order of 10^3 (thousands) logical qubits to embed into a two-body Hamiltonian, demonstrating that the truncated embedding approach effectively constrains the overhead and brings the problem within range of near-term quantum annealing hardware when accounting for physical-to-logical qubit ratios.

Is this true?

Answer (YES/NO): NO